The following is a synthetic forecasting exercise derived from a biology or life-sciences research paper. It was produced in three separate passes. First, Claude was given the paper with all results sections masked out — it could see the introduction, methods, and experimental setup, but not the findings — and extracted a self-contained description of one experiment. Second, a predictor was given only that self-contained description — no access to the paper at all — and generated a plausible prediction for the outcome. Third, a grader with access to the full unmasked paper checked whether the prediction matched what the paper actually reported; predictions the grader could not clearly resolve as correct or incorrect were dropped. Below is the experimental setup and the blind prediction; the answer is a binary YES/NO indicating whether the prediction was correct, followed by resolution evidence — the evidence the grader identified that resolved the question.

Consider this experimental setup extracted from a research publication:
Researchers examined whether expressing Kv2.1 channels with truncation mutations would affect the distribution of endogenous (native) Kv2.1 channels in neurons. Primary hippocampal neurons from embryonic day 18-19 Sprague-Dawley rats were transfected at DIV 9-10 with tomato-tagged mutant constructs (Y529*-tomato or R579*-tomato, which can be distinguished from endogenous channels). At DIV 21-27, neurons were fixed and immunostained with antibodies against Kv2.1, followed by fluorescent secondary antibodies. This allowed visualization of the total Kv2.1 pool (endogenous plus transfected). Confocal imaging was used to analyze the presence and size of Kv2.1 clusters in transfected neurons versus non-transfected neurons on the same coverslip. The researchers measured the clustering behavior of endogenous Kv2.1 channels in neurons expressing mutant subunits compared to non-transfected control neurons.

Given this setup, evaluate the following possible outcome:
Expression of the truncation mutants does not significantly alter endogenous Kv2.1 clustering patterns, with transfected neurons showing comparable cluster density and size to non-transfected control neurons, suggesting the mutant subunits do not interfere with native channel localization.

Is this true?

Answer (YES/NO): NO